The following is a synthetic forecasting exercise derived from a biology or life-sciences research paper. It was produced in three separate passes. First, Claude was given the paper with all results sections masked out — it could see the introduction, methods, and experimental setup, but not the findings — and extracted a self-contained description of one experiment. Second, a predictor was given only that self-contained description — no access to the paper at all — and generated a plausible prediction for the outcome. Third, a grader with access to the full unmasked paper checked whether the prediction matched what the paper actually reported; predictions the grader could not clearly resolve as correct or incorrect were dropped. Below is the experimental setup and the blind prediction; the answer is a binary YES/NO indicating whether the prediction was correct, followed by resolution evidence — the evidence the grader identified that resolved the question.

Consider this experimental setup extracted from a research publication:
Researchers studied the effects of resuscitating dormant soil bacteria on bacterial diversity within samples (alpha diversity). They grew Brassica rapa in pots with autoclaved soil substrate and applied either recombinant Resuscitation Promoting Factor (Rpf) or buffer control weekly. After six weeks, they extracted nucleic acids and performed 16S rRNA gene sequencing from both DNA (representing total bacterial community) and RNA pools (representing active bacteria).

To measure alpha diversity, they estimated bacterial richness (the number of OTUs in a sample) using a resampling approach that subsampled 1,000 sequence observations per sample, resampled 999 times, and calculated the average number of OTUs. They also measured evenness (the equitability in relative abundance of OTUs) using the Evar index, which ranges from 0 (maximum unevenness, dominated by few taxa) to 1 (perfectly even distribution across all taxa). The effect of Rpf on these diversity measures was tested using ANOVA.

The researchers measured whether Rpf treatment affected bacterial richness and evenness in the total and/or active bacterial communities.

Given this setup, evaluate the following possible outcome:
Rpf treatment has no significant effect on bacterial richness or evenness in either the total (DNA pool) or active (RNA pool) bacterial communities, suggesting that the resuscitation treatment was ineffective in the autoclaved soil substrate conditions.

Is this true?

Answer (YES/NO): NO